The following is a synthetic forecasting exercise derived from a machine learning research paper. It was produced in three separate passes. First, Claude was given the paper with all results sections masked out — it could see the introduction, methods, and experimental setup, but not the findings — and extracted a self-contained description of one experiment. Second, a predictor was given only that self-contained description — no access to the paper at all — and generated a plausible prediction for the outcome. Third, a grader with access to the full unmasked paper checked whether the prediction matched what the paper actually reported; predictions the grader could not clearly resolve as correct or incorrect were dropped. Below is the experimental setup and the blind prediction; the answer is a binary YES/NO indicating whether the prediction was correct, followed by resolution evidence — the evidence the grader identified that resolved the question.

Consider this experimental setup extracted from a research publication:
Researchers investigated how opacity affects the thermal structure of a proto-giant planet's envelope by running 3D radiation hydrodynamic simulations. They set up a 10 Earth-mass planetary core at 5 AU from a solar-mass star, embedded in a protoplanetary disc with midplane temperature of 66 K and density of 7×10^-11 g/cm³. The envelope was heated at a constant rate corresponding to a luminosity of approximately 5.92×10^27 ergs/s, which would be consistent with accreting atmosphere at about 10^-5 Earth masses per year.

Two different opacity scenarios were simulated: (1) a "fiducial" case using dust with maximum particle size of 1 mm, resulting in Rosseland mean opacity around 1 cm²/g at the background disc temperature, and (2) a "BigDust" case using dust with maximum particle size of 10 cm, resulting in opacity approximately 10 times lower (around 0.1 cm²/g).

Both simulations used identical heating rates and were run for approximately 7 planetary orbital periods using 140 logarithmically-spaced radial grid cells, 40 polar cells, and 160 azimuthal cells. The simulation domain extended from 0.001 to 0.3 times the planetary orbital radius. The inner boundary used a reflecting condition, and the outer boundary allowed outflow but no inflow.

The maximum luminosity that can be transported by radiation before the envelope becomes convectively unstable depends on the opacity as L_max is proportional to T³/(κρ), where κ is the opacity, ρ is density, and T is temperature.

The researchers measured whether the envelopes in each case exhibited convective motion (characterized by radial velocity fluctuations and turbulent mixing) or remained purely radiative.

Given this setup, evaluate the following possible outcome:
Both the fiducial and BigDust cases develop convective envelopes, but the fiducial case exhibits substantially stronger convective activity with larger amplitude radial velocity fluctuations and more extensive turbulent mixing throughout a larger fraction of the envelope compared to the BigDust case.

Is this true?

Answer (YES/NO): NO